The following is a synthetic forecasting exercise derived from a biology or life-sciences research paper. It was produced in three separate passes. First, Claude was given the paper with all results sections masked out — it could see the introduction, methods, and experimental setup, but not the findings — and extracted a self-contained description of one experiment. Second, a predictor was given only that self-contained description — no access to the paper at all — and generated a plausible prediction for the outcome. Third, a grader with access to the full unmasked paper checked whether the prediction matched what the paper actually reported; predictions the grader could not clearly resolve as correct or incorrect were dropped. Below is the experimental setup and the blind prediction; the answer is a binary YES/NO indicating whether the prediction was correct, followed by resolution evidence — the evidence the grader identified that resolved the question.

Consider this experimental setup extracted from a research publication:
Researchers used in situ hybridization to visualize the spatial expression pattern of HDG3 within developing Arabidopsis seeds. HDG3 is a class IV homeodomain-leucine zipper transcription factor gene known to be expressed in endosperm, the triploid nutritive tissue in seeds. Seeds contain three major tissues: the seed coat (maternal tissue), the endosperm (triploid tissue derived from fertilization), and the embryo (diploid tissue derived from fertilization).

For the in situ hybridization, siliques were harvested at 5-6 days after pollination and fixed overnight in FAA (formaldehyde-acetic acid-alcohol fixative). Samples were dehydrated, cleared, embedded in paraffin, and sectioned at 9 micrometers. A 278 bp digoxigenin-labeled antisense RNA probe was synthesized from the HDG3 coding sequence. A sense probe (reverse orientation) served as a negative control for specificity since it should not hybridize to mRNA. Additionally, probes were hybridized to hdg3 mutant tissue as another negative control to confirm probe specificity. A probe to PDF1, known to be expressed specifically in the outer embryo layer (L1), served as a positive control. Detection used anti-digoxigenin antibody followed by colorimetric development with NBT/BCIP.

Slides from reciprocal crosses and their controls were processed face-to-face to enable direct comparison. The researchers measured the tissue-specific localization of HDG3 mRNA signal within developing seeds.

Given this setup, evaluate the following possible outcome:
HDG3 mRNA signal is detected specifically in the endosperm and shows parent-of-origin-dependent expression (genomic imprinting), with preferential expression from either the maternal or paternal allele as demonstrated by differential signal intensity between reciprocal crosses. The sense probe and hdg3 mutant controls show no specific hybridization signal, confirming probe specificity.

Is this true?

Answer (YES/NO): YES